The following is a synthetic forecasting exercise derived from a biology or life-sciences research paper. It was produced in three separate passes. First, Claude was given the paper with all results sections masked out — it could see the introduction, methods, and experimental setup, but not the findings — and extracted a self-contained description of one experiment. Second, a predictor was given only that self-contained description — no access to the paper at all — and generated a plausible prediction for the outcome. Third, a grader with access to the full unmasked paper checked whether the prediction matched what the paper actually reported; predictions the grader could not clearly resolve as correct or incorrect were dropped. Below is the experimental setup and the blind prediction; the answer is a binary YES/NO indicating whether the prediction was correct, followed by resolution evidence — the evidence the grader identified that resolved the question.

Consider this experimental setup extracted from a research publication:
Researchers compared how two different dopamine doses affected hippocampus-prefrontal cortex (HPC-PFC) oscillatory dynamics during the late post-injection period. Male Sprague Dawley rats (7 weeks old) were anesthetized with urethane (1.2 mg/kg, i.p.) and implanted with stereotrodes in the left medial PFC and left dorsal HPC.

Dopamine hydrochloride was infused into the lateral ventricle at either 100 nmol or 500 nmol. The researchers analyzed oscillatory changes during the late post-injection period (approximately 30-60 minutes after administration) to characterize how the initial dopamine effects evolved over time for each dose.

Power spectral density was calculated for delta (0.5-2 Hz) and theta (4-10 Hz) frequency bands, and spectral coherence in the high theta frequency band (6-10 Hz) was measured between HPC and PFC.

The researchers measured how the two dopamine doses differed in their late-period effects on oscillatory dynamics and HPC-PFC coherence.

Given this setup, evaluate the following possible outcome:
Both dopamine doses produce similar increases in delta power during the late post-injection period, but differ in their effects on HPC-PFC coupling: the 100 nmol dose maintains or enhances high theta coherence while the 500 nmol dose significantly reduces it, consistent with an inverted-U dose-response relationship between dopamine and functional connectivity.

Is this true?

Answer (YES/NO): NO